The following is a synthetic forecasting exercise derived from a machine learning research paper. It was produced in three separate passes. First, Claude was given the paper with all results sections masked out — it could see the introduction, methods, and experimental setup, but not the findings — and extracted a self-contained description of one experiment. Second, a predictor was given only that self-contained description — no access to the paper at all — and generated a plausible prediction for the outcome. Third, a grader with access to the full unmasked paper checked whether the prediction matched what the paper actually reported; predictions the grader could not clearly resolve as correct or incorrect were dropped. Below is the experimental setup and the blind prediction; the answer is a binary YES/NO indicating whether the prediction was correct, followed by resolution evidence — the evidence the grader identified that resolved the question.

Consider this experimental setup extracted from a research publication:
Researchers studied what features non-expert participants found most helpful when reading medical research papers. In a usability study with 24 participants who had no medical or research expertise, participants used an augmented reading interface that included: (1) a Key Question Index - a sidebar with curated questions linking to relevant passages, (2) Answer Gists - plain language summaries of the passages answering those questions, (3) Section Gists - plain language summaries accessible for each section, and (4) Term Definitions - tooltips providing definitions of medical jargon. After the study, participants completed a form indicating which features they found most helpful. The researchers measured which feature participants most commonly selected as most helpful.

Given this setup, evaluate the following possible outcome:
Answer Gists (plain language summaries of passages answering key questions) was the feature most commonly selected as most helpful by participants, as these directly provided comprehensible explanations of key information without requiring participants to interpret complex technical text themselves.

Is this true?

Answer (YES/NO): NO